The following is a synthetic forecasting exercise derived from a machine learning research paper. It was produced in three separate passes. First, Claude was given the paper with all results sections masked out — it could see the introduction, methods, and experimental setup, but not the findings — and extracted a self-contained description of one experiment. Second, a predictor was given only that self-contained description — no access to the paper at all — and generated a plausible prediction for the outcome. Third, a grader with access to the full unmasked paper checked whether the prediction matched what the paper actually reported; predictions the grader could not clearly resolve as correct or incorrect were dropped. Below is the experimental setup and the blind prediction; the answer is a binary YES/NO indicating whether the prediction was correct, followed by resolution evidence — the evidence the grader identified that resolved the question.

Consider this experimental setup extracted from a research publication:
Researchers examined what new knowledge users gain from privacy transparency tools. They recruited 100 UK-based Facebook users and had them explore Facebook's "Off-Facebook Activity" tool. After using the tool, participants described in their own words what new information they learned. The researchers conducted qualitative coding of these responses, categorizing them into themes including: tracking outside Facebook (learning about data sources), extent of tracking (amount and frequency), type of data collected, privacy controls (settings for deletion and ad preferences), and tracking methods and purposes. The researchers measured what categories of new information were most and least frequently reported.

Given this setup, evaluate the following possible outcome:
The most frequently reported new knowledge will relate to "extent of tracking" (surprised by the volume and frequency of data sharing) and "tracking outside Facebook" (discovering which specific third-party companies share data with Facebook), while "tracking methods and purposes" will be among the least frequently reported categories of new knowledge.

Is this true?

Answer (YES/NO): YES